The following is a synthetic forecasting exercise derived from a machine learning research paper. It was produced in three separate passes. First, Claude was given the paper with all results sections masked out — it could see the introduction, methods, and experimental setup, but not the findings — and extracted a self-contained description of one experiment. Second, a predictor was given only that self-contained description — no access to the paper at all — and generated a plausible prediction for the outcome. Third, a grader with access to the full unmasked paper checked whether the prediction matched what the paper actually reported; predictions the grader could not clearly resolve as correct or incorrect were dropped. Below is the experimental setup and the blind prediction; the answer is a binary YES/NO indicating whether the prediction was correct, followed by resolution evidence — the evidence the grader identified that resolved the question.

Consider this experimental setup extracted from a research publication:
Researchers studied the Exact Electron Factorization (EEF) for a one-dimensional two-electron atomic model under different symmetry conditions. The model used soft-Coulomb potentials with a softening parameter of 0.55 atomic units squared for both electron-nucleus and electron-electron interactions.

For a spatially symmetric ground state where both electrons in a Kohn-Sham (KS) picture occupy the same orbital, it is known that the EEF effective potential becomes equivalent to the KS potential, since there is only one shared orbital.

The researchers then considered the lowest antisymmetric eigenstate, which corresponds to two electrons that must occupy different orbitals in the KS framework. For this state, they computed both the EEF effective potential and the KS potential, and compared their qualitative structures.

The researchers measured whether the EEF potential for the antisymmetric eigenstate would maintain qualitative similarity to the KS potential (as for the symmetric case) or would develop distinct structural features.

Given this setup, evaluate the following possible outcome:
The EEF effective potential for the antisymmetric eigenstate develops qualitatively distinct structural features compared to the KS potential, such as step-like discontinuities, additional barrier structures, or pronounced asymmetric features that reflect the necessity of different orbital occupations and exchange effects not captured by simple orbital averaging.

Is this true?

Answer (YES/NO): YES